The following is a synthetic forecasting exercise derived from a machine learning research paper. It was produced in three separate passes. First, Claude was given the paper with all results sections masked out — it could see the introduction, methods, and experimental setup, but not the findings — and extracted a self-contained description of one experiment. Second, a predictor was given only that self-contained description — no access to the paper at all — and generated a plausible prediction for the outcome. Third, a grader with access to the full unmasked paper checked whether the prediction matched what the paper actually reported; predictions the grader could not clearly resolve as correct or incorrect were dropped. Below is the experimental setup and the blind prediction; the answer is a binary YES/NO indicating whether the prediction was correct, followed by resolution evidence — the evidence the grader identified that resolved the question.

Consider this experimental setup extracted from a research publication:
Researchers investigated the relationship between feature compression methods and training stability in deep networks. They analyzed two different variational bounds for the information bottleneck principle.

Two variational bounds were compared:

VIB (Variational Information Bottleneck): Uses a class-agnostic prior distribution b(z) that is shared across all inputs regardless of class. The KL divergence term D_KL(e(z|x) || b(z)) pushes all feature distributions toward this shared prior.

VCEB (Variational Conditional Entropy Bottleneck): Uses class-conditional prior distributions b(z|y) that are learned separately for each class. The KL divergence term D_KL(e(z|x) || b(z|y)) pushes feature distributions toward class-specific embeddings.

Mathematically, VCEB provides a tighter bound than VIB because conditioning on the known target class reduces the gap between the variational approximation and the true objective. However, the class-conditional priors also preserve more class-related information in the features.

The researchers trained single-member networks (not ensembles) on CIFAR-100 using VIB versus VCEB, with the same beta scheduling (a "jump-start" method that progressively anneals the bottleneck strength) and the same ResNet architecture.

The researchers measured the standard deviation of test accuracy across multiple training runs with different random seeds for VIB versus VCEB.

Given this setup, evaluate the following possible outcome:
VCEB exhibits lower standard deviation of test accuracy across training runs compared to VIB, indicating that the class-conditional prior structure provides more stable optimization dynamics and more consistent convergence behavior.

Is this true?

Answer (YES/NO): YES